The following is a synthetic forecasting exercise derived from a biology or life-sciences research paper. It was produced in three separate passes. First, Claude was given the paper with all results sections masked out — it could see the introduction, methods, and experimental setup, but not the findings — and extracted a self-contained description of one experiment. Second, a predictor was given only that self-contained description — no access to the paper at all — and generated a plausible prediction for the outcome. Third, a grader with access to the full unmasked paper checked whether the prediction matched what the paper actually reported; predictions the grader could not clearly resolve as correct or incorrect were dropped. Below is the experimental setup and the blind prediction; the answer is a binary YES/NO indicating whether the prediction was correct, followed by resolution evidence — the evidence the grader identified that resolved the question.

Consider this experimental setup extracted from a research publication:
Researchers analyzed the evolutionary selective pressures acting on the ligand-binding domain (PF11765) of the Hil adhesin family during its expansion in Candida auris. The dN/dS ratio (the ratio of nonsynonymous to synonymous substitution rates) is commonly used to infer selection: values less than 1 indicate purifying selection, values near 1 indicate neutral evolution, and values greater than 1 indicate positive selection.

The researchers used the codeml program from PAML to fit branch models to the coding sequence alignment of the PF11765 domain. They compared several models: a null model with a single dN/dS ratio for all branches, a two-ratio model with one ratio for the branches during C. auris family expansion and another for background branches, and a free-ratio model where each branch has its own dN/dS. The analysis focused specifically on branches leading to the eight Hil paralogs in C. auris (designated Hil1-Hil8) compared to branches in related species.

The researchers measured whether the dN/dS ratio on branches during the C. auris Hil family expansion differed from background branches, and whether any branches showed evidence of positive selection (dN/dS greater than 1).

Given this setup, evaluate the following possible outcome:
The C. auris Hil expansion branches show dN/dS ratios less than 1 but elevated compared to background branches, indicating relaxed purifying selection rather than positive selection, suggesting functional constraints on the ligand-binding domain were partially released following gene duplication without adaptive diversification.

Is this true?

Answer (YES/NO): NO